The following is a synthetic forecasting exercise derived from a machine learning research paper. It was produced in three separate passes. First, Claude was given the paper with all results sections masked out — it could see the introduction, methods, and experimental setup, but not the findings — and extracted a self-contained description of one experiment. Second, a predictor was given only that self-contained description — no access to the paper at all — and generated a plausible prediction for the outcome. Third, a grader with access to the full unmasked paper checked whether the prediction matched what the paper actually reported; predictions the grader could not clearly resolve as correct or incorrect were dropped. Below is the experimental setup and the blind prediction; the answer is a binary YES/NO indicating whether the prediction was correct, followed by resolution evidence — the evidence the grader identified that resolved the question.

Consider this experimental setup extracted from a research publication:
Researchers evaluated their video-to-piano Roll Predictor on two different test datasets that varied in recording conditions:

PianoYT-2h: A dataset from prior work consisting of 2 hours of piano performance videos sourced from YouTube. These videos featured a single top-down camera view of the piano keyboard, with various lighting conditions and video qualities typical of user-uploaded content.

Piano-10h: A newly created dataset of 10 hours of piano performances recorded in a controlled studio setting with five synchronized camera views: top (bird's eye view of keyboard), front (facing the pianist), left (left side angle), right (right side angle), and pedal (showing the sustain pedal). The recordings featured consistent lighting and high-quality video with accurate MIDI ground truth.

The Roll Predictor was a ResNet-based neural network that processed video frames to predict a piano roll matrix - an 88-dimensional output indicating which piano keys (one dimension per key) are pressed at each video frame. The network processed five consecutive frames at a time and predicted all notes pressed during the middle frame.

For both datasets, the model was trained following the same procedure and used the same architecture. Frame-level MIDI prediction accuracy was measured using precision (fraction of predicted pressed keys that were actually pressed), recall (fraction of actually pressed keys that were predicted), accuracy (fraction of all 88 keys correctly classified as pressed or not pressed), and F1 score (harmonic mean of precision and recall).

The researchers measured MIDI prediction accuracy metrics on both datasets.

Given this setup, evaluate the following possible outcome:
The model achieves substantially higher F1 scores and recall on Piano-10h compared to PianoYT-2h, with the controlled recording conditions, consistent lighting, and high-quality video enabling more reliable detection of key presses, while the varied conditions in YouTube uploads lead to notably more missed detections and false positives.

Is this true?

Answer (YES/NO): NO